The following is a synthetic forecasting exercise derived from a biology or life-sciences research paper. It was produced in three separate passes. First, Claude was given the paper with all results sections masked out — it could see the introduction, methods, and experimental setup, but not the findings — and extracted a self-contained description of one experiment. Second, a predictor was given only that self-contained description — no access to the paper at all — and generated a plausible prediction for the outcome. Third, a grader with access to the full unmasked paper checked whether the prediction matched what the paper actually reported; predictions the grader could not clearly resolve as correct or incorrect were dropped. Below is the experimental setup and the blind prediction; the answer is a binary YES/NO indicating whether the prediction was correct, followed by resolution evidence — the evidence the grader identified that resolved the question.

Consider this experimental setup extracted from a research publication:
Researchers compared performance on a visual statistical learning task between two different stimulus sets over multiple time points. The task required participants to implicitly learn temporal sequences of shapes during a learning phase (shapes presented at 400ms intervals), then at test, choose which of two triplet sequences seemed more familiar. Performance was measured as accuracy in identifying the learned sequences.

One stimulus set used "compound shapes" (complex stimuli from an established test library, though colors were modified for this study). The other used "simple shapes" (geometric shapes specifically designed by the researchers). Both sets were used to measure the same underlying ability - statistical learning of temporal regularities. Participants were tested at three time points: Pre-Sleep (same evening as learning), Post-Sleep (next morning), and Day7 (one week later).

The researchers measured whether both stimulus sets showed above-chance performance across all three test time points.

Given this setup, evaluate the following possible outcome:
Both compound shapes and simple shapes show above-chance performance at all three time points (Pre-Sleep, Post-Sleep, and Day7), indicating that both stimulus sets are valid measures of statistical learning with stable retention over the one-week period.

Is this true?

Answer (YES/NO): NO